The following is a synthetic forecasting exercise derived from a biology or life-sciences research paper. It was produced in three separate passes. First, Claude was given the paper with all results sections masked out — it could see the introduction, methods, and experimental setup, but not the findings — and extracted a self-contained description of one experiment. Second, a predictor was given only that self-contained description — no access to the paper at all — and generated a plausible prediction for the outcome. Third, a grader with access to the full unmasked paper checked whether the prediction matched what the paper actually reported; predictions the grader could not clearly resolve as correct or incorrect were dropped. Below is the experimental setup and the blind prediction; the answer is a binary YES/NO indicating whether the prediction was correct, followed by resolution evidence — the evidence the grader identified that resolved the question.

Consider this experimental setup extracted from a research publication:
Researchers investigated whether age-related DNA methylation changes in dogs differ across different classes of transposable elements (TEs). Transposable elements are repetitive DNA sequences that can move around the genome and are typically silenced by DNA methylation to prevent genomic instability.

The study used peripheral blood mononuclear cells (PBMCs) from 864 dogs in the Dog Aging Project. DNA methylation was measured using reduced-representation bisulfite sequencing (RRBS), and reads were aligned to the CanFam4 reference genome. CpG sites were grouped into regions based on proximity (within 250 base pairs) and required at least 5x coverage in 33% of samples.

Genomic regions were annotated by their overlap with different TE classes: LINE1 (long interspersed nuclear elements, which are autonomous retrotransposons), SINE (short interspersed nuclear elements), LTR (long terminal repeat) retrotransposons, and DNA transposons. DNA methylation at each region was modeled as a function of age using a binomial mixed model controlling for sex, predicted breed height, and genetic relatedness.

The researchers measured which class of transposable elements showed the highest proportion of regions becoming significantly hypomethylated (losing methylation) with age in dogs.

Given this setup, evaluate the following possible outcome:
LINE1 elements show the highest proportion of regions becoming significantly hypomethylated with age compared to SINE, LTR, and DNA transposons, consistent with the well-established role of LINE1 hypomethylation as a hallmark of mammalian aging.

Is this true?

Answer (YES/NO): NO